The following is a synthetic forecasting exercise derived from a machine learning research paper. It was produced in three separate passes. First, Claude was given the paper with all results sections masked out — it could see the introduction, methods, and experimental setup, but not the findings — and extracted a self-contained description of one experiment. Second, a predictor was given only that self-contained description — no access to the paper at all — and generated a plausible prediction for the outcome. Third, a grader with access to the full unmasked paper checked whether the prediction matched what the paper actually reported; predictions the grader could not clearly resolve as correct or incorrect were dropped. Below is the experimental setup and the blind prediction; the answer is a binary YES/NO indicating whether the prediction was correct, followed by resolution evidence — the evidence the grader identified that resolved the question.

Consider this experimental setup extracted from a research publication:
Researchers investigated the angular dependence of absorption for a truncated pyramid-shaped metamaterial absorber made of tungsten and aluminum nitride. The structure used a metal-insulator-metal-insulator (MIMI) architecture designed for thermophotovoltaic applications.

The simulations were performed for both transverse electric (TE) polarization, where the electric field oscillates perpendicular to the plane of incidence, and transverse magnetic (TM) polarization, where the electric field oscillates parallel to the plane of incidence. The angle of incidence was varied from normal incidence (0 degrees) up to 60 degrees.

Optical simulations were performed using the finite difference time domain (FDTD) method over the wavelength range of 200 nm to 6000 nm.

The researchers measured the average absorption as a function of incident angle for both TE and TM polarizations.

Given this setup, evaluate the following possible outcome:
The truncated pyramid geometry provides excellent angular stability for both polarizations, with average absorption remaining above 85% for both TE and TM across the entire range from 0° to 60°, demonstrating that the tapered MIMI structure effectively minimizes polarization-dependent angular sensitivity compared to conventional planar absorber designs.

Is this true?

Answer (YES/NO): NO